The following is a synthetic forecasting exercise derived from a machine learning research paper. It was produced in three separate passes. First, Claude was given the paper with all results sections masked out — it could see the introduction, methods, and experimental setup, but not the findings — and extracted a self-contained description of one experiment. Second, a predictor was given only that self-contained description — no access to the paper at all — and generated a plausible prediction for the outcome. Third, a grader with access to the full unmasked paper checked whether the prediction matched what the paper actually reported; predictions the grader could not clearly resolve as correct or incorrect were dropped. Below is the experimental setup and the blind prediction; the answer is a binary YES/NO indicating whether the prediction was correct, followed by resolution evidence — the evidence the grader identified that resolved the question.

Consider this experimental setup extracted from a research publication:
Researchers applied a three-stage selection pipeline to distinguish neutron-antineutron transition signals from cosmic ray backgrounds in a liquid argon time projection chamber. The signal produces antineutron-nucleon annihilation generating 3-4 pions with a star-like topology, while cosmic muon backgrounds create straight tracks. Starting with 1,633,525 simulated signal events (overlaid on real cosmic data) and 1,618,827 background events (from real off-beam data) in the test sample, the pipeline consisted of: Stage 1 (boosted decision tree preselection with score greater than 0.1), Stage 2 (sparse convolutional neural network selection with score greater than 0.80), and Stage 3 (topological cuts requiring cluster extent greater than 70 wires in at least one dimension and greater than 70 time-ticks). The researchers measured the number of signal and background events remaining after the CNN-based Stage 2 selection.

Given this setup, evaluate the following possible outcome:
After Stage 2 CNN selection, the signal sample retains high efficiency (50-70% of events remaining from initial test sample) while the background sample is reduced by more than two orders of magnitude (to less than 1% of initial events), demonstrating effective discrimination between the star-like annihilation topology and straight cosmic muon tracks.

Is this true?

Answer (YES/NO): NO